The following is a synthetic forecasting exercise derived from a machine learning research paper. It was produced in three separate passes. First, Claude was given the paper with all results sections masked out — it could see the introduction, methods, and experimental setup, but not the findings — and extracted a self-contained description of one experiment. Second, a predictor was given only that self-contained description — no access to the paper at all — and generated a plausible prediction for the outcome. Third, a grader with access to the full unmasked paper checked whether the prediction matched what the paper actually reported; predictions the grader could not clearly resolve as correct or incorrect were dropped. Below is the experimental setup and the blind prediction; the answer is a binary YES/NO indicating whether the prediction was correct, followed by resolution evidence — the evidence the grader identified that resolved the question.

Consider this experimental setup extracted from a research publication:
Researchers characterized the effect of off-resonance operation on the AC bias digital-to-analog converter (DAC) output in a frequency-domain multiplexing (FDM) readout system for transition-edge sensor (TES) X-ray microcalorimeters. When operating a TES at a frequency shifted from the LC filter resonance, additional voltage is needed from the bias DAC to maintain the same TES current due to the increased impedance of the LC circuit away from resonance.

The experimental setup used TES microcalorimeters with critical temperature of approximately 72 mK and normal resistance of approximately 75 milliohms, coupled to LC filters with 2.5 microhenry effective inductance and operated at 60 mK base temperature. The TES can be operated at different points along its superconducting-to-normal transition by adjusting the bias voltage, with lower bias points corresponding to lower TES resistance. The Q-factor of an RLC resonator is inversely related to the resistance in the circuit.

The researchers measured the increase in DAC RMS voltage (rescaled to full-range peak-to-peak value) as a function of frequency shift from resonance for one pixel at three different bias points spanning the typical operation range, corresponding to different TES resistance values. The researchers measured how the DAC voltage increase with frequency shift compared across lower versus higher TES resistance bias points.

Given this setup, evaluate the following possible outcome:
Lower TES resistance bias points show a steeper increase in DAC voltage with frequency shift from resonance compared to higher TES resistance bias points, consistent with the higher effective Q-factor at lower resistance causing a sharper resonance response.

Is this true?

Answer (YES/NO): YES